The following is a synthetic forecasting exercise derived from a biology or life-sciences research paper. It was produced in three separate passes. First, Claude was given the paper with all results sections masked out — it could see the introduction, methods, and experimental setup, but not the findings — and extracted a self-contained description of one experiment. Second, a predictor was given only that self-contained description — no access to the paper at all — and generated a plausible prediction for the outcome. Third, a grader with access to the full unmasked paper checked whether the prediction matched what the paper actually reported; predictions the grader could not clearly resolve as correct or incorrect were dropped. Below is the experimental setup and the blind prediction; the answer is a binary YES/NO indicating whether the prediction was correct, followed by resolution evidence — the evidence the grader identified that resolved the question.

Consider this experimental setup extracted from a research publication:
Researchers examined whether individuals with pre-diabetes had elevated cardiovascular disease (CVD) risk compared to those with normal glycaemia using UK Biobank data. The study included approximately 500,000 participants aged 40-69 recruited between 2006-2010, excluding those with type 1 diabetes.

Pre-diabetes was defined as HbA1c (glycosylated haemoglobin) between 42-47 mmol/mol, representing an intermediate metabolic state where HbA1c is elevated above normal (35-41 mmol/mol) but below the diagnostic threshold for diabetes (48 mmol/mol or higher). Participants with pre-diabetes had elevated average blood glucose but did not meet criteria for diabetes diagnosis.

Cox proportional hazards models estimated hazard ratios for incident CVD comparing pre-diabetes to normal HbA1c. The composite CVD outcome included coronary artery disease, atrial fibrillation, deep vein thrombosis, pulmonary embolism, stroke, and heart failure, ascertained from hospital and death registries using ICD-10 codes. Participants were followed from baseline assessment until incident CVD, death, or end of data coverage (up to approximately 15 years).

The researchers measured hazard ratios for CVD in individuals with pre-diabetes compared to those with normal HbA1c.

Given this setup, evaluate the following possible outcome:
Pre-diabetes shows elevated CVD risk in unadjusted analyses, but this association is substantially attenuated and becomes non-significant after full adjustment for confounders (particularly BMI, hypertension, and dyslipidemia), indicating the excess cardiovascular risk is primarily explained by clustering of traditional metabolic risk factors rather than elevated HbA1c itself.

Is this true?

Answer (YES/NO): YES